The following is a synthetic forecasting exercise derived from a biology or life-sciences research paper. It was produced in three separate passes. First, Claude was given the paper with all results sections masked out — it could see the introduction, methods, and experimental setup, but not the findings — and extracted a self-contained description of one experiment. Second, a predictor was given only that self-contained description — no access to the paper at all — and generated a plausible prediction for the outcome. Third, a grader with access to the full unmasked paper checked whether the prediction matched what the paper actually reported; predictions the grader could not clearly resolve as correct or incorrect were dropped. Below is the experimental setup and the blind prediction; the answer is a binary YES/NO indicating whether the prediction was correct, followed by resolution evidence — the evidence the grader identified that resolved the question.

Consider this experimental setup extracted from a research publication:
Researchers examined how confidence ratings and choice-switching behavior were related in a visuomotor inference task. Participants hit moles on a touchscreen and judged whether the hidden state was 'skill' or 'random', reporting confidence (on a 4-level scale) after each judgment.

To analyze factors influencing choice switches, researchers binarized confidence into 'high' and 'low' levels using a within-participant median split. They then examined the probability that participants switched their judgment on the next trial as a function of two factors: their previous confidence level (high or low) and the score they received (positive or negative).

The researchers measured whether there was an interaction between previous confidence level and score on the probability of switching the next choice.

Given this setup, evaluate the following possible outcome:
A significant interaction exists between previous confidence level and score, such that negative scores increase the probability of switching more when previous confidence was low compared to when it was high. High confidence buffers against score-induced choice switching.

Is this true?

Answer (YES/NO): NO